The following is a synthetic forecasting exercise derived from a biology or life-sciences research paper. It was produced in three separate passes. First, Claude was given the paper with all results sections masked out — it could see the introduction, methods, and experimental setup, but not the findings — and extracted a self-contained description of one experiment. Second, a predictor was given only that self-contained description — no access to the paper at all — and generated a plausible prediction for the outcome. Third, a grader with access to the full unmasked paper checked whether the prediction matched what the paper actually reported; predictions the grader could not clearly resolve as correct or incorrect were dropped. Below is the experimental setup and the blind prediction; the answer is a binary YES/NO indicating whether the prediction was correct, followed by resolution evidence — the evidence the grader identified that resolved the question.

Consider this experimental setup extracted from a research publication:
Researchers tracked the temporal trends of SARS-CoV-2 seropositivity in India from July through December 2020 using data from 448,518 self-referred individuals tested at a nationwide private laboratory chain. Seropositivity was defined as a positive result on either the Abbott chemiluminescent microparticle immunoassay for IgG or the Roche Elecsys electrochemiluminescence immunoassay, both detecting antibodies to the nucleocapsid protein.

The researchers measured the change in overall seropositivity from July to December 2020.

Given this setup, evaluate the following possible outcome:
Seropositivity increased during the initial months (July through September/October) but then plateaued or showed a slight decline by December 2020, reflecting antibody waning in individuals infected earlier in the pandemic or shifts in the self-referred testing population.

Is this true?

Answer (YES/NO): NO